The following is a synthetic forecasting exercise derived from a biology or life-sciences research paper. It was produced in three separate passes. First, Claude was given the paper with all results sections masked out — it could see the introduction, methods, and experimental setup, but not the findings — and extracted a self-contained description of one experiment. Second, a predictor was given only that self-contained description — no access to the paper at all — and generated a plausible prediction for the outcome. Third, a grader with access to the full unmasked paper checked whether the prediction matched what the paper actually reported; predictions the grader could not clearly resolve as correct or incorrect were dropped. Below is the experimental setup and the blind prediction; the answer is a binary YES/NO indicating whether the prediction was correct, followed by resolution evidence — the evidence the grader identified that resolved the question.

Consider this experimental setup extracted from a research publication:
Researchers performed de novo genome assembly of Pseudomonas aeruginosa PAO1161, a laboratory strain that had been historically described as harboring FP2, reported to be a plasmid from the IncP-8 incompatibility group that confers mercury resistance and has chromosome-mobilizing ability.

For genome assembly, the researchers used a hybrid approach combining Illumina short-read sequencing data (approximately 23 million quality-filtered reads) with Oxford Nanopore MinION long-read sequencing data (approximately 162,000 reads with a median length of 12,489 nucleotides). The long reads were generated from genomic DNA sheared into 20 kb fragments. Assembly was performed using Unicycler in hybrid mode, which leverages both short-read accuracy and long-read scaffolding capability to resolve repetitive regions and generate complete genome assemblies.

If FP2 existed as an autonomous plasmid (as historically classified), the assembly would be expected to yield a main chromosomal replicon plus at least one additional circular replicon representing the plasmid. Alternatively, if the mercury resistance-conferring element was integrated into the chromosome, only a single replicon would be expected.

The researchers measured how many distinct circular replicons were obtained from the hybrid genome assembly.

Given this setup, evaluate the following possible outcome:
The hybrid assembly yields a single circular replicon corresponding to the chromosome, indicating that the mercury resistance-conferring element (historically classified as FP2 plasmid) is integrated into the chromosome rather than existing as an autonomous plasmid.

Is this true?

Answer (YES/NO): YES